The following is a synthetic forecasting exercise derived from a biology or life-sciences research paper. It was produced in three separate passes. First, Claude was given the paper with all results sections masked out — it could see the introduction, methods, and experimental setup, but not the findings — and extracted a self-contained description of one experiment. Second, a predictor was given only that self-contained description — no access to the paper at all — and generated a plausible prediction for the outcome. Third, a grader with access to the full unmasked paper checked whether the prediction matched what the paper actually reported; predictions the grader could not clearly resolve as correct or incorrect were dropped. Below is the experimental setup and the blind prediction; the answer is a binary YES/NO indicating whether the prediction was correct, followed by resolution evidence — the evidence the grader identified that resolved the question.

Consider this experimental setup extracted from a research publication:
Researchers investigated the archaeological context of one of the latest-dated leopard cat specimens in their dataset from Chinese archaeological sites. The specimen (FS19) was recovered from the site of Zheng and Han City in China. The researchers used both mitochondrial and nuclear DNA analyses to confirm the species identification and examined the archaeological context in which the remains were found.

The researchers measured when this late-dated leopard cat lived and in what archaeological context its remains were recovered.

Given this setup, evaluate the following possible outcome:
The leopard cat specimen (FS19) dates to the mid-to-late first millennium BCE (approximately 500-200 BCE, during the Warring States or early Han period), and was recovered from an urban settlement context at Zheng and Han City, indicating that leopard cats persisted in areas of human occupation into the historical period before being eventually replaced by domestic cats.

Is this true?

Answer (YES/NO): NO